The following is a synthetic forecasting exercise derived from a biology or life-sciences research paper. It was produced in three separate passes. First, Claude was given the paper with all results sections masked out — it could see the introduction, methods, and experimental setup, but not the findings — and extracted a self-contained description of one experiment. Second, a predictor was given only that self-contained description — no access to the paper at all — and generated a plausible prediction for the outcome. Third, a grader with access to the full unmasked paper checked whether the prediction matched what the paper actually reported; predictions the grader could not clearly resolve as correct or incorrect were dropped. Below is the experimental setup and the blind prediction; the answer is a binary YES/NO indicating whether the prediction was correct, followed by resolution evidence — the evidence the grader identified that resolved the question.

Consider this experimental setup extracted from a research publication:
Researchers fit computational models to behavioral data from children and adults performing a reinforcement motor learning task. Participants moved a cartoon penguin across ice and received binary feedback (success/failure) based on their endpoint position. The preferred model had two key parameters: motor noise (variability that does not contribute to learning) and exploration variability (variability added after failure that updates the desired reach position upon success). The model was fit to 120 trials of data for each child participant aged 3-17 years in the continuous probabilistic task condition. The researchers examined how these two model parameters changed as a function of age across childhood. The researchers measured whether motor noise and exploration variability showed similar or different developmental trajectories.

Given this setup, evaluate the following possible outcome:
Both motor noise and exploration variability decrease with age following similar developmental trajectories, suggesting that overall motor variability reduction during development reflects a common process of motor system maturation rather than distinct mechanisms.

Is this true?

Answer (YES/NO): NO